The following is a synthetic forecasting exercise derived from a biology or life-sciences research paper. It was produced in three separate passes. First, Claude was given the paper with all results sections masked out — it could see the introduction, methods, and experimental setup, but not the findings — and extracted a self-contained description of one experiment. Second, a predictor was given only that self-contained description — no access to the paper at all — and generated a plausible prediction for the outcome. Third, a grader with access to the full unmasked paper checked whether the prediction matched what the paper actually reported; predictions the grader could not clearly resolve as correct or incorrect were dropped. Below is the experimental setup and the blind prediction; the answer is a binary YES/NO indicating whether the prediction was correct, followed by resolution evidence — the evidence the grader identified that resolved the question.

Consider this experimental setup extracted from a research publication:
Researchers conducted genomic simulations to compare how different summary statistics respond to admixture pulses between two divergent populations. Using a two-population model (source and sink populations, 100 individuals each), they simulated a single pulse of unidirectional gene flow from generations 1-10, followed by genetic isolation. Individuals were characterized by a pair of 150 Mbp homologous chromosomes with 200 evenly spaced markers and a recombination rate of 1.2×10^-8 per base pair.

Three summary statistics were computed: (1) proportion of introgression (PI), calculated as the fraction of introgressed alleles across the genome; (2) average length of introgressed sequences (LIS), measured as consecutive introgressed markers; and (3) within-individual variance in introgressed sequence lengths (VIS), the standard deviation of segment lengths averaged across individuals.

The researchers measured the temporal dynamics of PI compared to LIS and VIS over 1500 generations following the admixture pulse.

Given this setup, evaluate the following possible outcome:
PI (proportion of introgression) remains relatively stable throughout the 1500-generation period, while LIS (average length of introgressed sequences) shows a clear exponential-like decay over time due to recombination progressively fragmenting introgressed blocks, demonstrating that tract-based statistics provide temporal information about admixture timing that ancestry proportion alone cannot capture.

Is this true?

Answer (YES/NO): YES